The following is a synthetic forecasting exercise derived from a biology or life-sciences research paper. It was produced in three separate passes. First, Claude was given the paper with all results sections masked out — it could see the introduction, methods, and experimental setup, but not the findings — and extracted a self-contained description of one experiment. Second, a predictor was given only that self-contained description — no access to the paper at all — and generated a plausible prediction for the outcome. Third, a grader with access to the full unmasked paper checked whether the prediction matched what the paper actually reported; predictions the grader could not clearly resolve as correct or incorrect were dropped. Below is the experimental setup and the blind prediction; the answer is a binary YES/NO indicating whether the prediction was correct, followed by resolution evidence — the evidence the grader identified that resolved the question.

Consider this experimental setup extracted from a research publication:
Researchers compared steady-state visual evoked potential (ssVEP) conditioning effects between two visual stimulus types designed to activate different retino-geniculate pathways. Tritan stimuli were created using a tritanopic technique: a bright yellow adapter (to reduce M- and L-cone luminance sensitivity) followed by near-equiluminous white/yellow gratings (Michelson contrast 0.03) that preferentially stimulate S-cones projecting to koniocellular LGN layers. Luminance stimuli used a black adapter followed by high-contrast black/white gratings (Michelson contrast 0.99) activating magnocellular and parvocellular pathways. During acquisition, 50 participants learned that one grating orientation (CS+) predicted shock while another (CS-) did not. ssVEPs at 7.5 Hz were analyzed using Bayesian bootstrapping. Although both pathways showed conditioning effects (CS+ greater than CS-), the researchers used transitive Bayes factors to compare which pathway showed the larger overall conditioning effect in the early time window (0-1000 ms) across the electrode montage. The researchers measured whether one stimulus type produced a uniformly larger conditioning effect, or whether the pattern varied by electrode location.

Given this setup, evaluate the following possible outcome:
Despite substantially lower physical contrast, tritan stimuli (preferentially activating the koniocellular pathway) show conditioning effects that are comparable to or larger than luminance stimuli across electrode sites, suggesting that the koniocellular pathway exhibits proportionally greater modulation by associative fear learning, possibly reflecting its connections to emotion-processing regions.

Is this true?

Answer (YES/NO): NO